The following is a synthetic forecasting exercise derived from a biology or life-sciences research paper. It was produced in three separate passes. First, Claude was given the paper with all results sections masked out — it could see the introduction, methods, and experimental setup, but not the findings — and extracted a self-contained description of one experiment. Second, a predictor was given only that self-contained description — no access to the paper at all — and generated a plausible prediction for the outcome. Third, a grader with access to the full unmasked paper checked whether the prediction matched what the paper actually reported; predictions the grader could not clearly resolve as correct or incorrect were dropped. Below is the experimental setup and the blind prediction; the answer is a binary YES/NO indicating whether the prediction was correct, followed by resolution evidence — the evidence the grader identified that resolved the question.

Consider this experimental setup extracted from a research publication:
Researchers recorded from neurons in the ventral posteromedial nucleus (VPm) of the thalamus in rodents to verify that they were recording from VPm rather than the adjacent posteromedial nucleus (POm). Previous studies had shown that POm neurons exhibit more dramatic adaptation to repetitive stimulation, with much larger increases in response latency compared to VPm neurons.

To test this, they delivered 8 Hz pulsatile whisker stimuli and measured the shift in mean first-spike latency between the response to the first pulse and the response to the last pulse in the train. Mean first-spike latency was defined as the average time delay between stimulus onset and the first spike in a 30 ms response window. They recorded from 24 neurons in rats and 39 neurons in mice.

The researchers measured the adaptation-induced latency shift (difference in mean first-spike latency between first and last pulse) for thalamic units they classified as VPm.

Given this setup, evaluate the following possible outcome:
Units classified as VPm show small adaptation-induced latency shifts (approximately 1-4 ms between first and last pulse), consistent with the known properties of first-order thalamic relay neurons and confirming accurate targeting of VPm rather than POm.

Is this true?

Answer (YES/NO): YES